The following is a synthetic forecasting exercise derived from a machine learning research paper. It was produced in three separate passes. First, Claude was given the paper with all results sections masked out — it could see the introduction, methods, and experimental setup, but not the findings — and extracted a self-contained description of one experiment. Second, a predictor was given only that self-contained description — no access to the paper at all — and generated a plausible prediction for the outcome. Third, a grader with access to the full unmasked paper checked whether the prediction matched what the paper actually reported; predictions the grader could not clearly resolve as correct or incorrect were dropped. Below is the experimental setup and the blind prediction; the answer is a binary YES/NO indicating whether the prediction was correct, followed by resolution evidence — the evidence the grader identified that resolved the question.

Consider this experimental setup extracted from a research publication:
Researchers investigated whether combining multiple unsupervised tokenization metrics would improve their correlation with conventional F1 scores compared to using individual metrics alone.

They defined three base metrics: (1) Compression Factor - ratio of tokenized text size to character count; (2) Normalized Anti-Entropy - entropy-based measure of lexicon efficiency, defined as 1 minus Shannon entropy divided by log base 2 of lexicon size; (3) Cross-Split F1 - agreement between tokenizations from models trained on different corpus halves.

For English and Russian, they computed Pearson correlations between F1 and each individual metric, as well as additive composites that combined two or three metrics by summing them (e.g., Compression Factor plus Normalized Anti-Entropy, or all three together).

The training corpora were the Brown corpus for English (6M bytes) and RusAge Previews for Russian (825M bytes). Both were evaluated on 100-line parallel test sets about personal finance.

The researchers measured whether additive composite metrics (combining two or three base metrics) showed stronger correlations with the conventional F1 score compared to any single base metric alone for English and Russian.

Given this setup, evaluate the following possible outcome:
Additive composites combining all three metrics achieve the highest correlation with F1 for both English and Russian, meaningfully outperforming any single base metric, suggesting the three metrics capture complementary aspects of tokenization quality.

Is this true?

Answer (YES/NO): NO